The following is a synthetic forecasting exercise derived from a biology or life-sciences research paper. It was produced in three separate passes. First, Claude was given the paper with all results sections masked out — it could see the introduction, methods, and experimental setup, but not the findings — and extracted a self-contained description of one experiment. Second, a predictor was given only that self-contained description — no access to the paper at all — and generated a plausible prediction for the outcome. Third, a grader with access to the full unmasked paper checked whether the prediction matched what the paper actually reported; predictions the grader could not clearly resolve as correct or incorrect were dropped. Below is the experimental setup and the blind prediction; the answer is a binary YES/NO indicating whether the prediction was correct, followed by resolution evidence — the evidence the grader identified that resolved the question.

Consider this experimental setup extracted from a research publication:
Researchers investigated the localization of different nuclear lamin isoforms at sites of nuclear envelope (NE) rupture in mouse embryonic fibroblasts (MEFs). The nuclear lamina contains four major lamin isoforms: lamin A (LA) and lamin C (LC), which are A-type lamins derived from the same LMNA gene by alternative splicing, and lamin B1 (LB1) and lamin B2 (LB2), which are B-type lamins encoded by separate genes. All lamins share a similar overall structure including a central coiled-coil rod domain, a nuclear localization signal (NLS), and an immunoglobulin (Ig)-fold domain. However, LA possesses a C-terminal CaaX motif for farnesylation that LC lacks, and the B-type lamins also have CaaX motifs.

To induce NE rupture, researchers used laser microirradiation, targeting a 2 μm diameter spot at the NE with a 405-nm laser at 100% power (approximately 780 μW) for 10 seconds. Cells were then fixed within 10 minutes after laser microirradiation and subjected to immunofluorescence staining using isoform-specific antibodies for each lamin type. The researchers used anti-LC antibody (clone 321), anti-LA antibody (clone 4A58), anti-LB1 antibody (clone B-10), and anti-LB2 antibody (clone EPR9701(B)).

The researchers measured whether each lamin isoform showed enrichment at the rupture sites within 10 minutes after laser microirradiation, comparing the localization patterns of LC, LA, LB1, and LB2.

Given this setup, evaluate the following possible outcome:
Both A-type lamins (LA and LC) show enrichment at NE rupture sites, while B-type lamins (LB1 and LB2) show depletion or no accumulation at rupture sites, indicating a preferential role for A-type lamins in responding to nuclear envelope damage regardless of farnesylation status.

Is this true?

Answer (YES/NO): NO